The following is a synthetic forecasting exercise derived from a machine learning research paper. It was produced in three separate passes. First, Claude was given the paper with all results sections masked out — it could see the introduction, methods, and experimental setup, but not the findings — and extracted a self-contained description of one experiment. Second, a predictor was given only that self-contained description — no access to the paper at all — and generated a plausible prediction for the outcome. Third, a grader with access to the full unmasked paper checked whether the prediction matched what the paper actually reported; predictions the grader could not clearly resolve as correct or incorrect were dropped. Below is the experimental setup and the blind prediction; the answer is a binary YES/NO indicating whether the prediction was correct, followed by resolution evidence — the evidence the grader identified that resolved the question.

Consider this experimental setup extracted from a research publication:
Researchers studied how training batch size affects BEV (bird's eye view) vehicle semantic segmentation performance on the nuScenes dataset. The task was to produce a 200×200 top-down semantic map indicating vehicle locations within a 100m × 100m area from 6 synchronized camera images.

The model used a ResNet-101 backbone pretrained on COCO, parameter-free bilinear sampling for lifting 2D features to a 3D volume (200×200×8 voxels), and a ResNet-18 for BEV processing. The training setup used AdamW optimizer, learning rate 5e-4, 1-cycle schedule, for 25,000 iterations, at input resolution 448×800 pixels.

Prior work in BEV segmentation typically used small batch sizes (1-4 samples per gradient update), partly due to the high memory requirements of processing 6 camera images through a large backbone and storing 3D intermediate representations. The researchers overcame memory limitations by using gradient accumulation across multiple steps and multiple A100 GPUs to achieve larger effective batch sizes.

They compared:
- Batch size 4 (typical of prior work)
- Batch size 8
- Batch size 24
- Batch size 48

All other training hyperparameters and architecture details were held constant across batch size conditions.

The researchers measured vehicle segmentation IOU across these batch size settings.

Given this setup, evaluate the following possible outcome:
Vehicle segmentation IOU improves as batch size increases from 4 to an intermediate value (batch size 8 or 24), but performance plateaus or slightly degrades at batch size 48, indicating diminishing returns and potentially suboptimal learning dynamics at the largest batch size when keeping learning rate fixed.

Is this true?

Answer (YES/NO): NO